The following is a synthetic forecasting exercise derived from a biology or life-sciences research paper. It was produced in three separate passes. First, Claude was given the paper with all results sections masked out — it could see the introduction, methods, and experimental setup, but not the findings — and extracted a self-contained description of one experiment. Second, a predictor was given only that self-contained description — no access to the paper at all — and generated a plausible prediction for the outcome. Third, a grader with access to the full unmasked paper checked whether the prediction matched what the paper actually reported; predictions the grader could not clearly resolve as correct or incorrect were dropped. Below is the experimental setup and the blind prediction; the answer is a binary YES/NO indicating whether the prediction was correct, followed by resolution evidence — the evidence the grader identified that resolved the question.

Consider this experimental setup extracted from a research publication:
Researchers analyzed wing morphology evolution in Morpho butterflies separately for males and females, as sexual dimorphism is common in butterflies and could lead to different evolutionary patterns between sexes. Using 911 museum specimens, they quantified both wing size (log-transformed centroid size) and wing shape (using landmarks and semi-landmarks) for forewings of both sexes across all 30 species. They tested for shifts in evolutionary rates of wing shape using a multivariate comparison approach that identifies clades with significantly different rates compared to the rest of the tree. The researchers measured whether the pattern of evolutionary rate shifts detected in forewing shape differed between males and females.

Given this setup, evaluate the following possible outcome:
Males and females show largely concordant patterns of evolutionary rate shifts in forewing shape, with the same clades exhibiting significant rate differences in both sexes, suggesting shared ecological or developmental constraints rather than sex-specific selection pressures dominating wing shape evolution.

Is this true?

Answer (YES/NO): NO